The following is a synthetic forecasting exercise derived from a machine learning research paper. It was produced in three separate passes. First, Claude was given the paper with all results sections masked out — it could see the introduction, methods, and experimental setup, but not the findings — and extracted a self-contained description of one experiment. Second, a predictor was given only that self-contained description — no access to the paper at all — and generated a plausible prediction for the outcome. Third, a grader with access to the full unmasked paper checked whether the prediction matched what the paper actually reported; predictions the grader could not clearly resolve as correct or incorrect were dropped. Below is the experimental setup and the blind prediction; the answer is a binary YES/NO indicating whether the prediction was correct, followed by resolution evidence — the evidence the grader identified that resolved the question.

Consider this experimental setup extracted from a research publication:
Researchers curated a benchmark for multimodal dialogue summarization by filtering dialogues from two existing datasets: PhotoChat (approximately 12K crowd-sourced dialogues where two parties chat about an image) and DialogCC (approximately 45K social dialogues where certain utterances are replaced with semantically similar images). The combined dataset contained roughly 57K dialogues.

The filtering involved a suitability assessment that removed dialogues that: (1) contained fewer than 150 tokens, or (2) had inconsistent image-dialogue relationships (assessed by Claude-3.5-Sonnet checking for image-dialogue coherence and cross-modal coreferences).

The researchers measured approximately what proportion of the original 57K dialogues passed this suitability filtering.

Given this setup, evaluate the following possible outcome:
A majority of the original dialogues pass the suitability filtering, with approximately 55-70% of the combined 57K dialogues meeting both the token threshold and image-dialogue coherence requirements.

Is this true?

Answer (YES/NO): NO